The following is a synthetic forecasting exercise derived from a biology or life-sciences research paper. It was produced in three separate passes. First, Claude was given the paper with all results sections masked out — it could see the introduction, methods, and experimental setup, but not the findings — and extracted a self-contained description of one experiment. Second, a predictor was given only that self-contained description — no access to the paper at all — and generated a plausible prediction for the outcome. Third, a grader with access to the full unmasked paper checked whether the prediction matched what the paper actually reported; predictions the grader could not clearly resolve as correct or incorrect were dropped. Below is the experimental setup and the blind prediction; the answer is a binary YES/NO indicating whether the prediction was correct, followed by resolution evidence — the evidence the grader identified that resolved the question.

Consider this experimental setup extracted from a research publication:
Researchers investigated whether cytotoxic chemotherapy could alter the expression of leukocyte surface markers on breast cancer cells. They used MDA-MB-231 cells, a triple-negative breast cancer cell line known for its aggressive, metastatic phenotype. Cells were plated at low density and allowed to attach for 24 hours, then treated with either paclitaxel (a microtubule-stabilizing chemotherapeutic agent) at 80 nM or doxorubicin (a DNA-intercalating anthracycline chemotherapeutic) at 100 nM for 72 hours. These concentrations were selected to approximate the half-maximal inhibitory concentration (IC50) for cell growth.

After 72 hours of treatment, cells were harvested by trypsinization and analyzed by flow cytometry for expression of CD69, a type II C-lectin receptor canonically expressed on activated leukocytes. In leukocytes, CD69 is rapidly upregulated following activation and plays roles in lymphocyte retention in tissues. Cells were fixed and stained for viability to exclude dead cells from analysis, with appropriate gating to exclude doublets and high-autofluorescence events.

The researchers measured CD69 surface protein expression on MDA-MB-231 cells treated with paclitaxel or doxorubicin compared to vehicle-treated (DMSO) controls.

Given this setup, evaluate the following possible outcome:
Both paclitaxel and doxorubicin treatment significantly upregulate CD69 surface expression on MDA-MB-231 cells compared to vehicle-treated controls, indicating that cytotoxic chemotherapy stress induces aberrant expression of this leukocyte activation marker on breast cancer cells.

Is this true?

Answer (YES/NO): YES